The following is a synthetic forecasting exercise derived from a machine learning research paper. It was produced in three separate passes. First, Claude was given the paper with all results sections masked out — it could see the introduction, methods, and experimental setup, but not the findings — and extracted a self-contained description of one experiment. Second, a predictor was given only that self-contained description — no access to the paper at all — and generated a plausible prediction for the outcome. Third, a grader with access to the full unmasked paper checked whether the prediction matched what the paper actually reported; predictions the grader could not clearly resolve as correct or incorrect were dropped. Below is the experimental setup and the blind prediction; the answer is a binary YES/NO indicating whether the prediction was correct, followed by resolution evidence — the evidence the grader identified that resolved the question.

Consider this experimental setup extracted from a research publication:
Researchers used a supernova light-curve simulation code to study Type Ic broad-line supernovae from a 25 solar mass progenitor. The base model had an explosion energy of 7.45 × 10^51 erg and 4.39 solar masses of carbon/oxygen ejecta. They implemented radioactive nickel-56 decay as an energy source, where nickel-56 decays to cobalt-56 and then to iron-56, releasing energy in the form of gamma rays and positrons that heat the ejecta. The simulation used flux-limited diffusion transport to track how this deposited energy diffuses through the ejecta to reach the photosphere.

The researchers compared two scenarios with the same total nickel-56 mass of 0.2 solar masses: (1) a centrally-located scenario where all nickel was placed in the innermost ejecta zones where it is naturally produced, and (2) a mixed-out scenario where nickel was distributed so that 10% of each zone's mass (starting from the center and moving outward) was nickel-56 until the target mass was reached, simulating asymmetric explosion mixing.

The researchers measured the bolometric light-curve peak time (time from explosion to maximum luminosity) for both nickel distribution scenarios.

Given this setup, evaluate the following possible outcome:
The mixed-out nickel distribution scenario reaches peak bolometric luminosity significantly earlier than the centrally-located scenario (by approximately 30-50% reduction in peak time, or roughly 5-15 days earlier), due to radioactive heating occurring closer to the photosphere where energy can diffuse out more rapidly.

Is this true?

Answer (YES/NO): NO